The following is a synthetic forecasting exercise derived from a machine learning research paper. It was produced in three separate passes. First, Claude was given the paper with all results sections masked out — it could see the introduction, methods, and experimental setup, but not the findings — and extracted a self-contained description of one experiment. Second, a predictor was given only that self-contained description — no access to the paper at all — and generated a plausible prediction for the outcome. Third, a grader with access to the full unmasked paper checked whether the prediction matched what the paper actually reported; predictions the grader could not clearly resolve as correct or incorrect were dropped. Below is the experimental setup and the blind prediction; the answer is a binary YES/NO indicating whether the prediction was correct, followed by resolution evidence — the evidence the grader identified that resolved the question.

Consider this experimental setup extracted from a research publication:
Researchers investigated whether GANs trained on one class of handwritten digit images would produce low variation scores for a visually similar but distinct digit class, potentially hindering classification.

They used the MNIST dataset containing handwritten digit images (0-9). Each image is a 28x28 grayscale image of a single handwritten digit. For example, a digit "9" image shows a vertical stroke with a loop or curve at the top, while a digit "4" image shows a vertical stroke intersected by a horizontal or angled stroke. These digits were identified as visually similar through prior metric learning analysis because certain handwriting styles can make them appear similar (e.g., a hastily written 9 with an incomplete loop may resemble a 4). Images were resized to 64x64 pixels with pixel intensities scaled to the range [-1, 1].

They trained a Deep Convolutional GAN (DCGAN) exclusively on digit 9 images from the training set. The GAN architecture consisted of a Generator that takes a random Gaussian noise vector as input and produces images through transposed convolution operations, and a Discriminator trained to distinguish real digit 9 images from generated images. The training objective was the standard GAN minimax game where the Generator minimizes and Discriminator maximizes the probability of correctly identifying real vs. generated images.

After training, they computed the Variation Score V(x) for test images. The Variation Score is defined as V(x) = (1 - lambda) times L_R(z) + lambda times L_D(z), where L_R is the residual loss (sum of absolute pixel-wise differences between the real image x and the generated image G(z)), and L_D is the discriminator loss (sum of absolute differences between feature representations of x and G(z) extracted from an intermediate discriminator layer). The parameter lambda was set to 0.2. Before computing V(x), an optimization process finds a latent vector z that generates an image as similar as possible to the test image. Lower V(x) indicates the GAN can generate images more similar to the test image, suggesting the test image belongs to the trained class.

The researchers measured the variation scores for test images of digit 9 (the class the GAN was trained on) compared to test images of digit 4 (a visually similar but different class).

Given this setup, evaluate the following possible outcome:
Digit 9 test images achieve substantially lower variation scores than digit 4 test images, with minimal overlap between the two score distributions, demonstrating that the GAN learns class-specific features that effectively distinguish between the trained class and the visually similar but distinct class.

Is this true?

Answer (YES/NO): NO